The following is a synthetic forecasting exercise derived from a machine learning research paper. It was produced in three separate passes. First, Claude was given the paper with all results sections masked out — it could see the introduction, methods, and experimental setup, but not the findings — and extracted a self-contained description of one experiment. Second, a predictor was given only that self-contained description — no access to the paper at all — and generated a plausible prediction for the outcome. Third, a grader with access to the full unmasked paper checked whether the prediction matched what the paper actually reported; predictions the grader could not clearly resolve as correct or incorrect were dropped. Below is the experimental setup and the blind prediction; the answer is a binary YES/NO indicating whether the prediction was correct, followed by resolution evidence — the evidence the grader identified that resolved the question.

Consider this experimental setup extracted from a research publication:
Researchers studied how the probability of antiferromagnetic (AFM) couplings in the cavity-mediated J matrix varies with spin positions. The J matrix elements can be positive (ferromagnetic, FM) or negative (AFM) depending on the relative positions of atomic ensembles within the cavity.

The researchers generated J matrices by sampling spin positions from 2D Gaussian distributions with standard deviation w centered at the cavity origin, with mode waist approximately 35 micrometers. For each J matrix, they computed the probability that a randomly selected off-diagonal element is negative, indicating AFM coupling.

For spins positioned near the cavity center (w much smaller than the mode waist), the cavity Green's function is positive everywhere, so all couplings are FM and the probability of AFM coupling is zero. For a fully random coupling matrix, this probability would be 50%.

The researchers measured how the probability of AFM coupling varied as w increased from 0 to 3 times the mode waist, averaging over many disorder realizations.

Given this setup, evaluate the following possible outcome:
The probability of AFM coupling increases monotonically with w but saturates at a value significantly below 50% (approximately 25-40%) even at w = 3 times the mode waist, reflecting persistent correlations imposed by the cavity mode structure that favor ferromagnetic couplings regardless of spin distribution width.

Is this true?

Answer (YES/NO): NO